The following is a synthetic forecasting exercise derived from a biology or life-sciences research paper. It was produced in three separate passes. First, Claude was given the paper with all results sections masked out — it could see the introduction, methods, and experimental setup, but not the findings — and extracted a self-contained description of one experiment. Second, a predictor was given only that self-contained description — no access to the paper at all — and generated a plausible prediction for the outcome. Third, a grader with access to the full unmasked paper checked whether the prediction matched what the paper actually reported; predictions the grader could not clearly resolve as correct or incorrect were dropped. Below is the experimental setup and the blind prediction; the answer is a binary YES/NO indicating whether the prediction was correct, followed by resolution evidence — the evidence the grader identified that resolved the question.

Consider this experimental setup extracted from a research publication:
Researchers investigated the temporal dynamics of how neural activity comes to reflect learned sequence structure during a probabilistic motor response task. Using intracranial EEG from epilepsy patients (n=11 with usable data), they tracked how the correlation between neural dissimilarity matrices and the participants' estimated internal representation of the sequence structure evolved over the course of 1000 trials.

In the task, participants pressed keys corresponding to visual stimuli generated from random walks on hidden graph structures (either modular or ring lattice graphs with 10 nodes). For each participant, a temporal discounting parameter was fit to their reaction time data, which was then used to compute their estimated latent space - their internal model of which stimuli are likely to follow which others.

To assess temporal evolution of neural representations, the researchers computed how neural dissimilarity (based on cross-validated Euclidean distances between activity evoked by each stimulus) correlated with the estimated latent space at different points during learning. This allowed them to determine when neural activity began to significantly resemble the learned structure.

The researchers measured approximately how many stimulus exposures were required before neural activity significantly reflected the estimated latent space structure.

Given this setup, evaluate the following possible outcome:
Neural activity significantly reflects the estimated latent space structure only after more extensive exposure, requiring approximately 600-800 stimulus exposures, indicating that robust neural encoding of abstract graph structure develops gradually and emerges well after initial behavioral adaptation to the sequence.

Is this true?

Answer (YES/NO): NO